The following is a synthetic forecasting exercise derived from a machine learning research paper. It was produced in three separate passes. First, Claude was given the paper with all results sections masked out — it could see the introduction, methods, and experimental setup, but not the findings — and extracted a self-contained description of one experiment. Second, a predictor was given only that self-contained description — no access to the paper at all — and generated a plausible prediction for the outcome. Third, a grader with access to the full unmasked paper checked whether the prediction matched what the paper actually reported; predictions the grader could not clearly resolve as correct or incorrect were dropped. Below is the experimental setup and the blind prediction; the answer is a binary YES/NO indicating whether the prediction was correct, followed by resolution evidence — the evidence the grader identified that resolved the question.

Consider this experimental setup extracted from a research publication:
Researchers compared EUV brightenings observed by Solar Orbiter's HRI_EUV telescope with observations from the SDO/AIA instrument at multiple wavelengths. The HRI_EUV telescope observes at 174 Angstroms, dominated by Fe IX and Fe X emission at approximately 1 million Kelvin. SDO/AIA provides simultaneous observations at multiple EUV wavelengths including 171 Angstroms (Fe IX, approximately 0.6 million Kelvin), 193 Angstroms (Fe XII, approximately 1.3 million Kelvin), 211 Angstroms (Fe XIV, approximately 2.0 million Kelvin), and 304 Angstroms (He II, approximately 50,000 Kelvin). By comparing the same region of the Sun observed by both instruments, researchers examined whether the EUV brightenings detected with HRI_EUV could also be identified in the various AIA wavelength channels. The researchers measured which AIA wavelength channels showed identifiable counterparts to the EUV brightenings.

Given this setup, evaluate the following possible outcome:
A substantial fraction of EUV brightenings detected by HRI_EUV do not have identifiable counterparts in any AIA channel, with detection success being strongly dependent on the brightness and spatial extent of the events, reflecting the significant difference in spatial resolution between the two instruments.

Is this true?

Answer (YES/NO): NO